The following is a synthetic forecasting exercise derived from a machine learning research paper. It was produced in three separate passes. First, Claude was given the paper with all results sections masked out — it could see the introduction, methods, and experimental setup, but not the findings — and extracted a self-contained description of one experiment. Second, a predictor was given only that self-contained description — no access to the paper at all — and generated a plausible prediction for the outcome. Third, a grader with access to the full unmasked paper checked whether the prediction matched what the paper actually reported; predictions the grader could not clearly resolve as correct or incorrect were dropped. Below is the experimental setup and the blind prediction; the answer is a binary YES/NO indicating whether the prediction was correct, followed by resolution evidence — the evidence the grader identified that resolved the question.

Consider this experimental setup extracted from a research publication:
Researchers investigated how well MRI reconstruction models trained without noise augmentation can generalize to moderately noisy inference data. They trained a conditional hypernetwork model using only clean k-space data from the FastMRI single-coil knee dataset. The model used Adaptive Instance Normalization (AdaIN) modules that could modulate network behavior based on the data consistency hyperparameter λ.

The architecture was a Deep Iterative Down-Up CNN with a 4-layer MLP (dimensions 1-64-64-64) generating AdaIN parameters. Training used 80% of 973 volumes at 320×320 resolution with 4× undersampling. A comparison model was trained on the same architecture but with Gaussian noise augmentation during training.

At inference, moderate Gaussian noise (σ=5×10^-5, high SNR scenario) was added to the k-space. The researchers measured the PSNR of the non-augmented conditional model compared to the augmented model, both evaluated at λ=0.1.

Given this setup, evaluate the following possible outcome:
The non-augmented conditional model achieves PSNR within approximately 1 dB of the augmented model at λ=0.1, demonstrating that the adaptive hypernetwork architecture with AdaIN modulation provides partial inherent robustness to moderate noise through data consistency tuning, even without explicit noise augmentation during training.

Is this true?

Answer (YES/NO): NO